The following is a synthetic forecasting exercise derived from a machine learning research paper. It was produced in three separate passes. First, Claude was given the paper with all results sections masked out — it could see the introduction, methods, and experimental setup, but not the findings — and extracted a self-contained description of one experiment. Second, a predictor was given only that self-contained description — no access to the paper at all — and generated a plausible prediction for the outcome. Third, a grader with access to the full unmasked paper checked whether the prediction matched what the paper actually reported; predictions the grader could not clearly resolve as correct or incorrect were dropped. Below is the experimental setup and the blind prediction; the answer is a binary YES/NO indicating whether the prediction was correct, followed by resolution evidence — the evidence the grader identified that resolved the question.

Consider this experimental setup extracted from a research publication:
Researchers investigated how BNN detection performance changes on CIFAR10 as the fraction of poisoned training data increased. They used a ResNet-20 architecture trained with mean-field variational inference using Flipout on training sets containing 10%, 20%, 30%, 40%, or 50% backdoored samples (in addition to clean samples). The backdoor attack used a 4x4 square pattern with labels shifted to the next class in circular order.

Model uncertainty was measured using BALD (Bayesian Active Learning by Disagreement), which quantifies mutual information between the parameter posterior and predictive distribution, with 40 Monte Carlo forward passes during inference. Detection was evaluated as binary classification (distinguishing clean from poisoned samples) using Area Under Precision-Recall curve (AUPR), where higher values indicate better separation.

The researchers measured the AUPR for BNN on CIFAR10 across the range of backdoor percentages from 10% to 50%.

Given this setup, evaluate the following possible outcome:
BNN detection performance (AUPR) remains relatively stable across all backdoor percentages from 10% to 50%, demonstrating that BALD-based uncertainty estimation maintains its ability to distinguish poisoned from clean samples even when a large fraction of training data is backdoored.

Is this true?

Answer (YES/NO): NO